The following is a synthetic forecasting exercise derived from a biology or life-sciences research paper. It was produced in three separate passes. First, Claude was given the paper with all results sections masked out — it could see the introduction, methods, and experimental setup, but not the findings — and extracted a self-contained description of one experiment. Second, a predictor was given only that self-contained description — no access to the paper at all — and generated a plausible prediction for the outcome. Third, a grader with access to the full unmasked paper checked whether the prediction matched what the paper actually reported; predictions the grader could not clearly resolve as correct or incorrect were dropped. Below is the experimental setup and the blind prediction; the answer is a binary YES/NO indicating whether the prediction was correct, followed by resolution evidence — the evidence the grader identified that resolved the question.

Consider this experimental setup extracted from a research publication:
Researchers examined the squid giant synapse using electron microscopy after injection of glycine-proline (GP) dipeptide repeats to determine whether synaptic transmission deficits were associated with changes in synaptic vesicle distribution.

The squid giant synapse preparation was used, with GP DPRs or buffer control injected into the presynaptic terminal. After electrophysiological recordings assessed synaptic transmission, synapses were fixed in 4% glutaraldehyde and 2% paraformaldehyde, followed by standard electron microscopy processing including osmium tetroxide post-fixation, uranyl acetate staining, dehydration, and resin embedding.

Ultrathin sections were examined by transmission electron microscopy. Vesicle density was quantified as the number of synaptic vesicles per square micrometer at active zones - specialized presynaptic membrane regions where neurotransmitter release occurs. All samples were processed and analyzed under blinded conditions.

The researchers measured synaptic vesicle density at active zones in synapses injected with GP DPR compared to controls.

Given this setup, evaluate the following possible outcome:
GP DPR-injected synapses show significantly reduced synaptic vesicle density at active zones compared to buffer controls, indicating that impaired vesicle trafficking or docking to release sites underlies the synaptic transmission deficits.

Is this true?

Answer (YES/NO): YES